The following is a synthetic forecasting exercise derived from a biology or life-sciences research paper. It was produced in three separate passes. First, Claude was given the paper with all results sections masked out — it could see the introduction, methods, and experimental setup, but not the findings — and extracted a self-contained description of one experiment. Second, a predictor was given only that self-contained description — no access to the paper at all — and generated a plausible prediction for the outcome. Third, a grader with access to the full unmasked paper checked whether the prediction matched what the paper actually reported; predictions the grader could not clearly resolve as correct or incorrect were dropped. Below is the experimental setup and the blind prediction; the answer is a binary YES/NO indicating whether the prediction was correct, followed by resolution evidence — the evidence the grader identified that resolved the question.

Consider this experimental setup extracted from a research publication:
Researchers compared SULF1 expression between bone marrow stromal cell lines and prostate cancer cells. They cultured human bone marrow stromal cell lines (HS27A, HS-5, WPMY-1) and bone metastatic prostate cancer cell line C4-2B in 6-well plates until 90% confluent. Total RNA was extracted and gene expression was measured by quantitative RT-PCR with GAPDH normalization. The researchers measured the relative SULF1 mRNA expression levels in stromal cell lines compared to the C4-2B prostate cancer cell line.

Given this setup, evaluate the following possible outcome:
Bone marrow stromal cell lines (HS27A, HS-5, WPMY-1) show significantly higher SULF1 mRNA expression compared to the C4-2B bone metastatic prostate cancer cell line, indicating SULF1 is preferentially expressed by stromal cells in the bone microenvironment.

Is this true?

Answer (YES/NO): YES